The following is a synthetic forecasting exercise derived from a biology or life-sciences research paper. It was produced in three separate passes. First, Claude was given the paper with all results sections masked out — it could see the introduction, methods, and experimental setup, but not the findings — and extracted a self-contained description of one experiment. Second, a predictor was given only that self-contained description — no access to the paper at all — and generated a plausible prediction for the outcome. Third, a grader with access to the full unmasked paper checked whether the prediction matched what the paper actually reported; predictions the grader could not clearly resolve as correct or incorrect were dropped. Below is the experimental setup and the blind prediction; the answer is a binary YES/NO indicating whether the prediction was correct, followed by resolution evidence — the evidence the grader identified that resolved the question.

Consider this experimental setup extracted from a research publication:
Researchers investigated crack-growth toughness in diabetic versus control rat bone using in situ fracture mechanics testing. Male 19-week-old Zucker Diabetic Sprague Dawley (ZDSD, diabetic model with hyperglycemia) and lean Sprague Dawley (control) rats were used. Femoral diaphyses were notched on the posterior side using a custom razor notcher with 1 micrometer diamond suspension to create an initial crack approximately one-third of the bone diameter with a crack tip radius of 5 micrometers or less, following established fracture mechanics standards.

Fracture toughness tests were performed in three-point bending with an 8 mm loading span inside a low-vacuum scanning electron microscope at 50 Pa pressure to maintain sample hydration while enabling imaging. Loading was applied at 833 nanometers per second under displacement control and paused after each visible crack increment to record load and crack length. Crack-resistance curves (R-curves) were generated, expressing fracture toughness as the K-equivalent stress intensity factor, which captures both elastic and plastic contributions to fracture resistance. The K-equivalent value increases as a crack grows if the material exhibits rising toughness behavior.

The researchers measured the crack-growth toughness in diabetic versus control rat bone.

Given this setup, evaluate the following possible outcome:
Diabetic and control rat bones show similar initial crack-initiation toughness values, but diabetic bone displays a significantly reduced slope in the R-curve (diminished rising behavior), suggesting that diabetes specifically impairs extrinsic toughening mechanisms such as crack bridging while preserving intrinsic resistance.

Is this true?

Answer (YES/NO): NO